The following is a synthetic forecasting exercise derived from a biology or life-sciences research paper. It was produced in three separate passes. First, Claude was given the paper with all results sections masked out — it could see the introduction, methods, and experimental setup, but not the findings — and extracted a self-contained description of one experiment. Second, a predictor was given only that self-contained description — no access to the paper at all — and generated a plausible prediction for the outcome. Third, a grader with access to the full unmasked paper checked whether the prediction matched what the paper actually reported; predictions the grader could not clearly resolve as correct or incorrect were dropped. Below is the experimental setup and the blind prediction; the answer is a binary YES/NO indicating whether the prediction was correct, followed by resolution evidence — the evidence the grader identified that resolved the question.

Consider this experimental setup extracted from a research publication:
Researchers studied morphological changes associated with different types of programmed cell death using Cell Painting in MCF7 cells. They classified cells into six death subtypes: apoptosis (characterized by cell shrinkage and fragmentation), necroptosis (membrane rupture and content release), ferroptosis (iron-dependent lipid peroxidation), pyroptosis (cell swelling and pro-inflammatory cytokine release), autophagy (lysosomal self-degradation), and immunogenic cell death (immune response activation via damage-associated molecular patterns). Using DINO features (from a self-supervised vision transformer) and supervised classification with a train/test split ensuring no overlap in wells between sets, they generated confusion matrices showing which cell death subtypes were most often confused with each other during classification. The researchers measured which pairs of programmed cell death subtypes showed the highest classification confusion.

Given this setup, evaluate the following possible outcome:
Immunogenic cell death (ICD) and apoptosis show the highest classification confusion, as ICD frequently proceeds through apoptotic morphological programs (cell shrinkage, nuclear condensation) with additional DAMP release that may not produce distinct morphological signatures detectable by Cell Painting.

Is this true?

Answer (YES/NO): YES